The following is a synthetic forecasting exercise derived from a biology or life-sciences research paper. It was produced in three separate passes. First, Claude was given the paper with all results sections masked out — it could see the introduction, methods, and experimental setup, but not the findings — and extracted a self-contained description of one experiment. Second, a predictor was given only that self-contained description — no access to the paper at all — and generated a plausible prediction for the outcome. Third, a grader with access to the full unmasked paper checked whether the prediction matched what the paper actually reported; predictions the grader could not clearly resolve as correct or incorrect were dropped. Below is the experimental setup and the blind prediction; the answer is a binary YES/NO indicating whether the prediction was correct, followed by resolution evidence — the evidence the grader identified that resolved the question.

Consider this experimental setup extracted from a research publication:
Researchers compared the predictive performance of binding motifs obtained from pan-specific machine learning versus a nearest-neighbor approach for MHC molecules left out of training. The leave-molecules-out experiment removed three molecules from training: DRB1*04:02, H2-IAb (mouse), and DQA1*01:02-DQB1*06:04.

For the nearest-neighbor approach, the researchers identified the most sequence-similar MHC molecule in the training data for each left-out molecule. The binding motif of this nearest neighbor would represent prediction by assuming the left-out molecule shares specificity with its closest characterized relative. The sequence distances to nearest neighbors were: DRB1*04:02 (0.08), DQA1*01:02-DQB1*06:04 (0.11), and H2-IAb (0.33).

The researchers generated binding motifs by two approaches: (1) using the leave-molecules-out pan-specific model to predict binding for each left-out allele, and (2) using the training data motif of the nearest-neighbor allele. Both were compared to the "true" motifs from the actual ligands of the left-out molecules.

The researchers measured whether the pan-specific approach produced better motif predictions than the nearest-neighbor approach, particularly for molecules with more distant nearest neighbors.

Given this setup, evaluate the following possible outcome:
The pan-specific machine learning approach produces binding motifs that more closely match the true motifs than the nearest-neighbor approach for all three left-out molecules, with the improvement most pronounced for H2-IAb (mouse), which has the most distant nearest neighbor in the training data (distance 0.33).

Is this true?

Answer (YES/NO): YES